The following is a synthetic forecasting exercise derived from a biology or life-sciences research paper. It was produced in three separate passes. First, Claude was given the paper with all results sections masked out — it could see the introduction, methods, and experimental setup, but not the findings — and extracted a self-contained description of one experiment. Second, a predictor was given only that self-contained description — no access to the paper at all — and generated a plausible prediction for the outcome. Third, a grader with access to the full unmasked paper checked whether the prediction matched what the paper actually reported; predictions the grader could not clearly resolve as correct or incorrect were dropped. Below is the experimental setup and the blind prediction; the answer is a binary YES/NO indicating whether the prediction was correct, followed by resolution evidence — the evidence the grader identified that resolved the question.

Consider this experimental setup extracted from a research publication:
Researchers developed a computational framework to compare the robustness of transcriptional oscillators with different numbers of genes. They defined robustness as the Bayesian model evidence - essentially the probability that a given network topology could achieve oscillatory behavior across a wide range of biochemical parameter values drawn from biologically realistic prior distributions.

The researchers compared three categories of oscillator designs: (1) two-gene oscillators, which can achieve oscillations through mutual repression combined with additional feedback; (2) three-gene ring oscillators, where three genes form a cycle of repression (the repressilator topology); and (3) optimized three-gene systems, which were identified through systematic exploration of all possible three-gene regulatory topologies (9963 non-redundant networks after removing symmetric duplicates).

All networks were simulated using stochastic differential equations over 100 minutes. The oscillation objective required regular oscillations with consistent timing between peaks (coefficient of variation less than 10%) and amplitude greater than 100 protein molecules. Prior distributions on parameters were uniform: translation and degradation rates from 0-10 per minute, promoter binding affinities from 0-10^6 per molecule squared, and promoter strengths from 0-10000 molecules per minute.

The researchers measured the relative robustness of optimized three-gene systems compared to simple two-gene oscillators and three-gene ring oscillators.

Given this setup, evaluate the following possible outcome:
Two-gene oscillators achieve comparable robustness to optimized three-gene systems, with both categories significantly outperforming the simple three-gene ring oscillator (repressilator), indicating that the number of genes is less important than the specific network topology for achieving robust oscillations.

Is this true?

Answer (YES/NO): NO